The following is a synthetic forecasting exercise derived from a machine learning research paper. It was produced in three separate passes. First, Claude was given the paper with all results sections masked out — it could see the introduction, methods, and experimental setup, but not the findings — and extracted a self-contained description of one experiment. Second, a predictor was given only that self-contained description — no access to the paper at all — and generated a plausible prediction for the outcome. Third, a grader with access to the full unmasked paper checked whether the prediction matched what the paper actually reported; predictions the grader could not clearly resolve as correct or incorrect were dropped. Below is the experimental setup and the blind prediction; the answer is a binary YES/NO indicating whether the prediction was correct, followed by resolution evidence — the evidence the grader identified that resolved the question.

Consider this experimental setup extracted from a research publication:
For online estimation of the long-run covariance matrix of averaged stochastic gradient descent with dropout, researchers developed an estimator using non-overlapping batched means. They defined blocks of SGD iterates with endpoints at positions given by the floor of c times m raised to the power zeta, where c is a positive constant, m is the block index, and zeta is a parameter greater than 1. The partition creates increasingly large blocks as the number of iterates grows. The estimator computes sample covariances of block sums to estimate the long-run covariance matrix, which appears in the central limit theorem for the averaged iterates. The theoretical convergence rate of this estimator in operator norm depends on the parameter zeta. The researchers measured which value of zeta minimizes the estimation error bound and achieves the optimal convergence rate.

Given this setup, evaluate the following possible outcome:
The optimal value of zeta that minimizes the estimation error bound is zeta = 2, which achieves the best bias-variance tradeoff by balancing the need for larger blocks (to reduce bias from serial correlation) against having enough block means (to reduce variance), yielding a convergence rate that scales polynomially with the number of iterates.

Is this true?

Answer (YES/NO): NO